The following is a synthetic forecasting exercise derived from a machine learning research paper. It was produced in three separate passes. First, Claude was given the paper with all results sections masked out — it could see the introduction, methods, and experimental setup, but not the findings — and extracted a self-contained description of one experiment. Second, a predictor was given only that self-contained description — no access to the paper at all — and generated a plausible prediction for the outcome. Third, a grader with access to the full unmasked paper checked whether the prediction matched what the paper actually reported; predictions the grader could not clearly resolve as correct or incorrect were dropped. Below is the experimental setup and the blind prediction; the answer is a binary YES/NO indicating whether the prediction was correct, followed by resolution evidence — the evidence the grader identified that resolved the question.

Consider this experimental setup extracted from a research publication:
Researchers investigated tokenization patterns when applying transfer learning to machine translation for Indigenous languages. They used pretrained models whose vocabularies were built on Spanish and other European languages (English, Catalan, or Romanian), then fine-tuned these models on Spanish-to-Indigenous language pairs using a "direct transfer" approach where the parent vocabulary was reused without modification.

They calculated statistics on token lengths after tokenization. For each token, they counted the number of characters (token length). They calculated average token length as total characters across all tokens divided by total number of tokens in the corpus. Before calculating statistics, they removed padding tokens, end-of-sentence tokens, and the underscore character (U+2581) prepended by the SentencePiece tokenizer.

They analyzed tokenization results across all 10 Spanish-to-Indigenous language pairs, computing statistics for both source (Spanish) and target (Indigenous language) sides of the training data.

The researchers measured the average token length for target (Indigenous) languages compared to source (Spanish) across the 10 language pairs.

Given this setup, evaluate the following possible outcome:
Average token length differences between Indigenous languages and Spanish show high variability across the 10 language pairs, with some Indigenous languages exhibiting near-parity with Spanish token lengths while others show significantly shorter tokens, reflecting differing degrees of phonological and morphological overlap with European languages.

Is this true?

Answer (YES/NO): NO